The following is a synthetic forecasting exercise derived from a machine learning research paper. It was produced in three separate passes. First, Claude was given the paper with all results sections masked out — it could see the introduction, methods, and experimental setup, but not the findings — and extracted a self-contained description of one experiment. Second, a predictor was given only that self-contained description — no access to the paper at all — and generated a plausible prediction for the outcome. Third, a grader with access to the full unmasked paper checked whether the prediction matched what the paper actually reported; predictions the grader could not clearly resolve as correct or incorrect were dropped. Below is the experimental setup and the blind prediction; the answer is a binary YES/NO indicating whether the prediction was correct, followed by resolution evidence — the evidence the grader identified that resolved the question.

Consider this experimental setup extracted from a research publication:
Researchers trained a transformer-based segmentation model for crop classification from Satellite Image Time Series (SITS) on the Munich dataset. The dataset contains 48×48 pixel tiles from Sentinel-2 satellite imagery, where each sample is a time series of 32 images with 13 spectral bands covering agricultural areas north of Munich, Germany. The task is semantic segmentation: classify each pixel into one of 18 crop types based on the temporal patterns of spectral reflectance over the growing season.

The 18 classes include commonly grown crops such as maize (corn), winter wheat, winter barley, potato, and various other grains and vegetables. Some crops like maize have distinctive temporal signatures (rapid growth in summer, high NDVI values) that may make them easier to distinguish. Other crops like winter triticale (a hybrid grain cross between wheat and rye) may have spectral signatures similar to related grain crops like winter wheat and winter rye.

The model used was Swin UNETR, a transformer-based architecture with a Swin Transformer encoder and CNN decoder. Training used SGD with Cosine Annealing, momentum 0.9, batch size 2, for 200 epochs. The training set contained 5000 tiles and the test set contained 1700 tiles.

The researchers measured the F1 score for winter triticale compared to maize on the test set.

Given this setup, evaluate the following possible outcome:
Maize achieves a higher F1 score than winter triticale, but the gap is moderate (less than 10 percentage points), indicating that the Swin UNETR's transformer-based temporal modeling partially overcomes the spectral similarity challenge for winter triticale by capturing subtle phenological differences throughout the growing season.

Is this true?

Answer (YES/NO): NO